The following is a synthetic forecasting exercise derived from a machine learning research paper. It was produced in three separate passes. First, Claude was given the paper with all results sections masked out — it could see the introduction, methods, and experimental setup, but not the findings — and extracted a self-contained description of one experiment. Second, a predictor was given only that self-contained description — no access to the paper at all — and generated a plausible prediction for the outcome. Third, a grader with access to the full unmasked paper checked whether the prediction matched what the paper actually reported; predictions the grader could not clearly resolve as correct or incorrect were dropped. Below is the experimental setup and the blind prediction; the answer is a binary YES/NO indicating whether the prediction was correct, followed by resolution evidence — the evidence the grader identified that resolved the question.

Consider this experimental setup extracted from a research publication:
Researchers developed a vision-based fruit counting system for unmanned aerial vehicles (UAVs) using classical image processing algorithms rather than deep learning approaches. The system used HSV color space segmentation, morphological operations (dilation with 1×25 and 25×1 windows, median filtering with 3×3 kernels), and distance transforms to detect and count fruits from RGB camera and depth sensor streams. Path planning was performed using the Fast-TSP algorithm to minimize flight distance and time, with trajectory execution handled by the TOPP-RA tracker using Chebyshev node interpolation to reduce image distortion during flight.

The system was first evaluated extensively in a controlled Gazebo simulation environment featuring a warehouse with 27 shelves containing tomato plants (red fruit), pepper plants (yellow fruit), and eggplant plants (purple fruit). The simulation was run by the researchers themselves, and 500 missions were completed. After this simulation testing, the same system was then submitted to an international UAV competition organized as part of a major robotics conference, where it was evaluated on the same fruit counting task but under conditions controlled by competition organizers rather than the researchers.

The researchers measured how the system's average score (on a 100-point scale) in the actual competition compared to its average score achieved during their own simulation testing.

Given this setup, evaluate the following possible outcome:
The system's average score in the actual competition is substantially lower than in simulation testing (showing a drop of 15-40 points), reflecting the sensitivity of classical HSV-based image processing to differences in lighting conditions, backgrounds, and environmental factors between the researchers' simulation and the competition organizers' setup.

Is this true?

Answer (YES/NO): NO